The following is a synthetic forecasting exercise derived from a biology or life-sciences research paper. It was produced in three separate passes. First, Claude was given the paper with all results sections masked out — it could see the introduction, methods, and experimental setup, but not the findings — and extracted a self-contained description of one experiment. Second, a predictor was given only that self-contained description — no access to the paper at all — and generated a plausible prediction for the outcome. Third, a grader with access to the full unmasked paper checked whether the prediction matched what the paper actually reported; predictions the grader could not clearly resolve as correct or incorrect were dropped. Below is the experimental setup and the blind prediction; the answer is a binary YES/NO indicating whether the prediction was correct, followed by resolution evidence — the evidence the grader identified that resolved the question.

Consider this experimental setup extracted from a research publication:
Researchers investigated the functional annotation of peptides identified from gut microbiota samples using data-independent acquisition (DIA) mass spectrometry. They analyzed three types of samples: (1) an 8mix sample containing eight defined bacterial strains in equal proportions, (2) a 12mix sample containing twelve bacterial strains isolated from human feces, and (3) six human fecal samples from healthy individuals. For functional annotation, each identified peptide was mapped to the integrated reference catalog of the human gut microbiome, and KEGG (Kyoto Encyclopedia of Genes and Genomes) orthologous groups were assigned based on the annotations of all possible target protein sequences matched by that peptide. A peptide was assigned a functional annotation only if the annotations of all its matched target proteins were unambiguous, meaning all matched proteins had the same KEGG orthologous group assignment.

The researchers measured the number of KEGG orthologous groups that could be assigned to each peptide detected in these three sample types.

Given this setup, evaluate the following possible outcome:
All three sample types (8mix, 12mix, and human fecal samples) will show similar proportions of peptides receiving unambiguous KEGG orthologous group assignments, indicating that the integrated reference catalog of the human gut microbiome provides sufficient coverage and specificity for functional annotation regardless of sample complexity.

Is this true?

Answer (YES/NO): YES